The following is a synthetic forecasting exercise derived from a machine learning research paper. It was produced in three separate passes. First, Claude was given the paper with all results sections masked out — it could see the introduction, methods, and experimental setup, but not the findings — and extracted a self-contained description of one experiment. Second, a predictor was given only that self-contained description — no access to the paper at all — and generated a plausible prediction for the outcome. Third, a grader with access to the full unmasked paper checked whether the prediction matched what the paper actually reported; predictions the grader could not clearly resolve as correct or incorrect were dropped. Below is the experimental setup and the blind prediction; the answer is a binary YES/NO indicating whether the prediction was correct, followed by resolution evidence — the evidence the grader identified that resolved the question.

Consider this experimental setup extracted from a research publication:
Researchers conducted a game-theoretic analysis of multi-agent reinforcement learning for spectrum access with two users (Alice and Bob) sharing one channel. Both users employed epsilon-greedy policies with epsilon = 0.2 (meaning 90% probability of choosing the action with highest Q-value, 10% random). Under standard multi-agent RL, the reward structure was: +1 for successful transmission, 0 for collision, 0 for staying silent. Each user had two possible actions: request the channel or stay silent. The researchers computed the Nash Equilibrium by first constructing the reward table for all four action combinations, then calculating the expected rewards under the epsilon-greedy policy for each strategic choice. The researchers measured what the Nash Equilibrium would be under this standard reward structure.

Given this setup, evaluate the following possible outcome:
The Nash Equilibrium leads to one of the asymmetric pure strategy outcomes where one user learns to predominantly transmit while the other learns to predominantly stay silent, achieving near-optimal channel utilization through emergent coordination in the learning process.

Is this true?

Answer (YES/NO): NO